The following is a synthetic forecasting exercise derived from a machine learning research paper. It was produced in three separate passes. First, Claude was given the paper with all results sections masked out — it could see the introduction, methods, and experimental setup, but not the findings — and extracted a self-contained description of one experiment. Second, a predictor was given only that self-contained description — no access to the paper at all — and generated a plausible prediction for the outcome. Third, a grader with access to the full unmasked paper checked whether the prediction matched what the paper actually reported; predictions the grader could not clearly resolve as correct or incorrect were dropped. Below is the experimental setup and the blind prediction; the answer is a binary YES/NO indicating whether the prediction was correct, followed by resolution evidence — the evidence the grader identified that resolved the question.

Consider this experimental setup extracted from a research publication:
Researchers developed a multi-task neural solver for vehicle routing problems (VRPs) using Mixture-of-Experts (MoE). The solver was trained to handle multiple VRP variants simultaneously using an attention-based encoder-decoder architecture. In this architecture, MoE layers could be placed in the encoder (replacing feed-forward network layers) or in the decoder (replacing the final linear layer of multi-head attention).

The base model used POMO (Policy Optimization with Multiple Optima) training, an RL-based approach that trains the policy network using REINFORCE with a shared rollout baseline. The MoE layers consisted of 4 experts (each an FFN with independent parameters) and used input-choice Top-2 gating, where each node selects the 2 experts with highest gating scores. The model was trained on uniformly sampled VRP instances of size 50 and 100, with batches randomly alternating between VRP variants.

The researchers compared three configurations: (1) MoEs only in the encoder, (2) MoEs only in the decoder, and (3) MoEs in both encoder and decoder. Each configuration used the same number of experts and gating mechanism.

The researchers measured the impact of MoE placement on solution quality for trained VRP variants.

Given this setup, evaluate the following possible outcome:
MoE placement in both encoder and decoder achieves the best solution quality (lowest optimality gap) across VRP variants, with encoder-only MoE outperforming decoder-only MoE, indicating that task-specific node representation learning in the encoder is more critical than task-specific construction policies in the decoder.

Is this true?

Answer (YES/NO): NO